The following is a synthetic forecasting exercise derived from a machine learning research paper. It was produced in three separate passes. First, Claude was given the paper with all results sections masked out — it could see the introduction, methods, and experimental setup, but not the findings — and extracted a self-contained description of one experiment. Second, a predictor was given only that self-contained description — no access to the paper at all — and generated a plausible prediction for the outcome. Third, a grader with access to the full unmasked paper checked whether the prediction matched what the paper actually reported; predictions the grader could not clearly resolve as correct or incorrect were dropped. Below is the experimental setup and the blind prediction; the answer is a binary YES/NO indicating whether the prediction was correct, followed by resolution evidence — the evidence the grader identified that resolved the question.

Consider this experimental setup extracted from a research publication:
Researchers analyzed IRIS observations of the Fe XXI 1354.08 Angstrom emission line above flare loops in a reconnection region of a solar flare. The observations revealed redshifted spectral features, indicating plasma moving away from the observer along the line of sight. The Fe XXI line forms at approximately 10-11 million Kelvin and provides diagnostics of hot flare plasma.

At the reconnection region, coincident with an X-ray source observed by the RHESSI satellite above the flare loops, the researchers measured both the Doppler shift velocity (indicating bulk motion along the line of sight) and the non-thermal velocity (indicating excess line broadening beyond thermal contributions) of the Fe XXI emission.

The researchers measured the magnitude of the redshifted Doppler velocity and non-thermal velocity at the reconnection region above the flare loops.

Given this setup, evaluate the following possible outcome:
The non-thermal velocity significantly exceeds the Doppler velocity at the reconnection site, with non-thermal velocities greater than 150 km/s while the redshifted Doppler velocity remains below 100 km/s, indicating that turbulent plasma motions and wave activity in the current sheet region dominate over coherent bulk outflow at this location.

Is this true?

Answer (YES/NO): NO